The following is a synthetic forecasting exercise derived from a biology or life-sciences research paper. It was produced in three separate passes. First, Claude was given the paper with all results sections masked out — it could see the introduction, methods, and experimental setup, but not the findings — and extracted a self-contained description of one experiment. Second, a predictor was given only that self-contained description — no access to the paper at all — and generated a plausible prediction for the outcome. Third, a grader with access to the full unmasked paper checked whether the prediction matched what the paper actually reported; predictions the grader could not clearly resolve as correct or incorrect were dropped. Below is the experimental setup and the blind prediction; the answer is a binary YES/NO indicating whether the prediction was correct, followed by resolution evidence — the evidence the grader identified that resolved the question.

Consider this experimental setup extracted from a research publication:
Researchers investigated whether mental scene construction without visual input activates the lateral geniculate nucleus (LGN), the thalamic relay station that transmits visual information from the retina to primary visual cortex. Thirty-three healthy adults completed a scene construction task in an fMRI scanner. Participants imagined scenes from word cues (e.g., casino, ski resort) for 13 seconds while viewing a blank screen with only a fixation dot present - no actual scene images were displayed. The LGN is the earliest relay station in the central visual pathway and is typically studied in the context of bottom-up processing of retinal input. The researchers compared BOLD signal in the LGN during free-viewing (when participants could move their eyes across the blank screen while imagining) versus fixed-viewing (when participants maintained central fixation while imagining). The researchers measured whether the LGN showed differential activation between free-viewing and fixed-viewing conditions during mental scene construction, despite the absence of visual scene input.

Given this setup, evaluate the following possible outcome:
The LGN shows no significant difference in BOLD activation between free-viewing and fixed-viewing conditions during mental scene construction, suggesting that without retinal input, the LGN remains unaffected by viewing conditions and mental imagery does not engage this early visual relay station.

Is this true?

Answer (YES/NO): NO